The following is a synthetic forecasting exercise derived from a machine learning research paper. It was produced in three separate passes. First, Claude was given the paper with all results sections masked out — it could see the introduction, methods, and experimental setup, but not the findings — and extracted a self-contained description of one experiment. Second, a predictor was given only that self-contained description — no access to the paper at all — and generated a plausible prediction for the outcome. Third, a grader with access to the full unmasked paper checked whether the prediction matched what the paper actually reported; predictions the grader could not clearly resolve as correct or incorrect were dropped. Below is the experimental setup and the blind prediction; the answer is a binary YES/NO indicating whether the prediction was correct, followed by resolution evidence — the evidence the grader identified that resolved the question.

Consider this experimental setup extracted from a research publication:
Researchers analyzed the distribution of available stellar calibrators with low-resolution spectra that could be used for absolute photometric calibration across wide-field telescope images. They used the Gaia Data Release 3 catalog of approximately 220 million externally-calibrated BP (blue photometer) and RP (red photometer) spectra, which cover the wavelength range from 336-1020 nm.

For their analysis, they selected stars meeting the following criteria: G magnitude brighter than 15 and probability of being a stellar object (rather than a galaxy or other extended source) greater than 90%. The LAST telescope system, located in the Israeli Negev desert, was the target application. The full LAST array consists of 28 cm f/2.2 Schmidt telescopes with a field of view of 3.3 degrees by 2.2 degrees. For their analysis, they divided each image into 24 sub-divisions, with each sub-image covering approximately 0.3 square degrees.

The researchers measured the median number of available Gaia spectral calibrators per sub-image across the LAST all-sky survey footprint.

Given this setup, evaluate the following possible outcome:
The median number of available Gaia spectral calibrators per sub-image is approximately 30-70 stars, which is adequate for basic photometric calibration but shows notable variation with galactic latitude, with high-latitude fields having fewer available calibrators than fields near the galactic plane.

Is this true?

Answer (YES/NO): NO